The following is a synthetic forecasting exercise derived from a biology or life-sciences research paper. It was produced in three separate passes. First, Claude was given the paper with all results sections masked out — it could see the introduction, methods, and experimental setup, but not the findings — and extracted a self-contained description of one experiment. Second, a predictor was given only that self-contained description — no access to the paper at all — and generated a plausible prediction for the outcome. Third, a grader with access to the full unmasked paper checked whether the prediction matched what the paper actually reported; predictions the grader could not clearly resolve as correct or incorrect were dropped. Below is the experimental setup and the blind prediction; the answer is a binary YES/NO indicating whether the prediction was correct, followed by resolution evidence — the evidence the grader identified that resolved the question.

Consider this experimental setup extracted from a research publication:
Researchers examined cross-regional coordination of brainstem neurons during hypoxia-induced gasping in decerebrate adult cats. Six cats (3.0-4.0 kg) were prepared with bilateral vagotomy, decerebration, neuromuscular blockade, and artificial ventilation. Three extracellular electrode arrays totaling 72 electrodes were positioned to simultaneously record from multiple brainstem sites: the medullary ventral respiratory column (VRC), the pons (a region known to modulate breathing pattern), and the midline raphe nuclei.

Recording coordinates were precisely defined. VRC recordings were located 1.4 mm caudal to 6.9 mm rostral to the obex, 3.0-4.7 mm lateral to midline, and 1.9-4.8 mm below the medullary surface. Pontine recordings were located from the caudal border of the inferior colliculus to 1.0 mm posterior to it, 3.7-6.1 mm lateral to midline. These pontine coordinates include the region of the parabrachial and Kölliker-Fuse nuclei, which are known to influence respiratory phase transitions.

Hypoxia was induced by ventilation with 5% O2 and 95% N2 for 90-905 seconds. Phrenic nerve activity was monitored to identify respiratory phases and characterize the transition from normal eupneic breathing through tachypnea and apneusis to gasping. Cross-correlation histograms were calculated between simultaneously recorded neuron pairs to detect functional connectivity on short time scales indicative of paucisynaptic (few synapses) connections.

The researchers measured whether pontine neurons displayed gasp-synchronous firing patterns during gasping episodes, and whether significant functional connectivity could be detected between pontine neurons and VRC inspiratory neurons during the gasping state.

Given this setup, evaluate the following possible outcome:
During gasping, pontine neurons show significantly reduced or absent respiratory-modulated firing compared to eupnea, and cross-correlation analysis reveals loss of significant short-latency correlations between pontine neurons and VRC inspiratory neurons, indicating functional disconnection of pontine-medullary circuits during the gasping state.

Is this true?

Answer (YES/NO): NO